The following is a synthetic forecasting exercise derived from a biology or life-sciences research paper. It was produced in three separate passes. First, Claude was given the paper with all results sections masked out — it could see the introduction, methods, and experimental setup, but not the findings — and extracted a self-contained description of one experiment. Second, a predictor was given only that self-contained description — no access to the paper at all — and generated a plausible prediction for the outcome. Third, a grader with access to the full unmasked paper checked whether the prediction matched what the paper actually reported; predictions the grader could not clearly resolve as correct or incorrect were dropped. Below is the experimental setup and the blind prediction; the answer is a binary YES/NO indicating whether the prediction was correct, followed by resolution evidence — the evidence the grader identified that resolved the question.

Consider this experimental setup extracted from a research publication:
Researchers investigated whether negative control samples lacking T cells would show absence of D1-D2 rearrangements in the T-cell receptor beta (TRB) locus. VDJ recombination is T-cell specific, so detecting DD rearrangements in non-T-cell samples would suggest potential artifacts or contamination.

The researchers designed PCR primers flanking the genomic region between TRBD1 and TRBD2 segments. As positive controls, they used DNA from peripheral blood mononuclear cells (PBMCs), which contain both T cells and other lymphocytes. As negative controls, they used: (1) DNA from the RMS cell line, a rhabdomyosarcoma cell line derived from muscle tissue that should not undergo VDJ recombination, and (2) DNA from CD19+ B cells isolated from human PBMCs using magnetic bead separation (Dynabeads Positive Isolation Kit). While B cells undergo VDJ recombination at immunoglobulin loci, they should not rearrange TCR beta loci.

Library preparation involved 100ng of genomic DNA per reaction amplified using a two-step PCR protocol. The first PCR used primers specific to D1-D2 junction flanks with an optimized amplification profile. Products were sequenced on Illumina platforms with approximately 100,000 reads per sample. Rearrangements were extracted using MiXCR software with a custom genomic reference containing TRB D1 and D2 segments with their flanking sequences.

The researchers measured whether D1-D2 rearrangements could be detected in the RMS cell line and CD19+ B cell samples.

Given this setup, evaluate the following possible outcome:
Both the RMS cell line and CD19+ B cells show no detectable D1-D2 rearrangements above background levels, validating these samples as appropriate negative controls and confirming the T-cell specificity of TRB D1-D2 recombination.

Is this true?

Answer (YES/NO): YES